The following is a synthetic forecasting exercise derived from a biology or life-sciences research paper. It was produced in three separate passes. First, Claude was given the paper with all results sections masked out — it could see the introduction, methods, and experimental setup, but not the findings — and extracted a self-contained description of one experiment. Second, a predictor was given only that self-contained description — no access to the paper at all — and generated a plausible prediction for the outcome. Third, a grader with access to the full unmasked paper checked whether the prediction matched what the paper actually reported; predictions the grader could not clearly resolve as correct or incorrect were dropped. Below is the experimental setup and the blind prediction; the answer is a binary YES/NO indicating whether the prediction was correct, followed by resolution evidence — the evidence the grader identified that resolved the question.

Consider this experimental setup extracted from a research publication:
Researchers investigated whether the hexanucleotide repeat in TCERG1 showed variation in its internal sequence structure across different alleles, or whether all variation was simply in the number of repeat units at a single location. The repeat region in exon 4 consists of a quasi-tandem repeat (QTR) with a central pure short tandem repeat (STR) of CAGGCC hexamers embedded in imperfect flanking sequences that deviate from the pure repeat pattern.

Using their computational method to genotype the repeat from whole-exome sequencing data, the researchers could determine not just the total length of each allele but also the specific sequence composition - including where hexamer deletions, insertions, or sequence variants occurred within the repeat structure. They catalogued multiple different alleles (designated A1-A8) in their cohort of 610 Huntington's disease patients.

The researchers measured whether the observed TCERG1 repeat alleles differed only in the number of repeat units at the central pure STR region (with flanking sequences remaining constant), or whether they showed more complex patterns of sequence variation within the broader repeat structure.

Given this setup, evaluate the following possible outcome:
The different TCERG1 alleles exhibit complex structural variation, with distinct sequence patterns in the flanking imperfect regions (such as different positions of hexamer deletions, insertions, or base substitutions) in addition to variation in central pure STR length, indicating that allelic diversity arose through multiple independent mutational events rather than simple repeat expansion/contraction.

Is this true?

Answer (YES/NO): NO